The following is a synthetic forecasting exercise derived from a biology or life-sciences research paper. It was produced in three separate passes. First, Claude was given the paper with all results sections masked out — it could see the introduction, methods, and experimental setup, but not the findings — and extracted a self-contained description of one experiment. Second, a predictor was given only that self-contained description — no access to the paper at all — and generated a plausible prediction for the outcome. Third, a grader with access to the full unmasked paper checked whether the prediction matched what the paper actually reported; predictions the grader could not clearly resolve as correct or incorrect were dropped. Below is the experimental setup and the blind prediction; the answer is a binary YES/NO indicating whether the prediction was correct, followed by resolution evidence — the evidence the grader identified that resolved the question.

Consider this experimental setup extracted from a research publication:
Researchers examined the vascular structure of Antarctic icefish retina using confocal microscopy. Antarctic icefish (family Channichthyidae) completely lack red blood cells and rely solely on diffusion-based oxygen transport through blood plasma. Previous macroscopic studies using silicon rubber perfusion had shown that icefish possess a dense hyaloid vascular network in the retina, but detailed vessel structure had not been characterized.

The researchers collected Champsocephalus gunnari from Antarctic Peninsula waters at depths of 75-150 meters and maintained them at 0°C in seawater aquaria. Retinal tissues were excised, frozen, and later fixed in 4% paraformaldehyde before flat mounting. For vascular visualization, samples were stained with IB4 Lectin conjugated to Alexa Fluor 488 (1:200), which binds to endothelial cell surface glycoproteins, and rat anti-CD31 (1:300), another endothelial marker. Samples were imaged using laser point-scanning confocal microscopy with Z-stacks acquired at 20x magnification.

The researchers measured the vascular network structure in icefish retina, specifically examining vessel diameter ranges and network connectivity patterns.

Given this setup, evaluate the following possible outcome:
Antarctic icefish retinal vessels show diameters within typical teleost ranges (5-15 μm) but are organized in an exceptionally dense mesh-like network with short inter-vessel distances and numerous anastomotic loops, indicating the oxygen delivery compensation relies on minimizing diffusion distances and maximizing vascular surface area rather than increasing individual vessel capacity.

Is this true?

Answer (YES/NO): NO